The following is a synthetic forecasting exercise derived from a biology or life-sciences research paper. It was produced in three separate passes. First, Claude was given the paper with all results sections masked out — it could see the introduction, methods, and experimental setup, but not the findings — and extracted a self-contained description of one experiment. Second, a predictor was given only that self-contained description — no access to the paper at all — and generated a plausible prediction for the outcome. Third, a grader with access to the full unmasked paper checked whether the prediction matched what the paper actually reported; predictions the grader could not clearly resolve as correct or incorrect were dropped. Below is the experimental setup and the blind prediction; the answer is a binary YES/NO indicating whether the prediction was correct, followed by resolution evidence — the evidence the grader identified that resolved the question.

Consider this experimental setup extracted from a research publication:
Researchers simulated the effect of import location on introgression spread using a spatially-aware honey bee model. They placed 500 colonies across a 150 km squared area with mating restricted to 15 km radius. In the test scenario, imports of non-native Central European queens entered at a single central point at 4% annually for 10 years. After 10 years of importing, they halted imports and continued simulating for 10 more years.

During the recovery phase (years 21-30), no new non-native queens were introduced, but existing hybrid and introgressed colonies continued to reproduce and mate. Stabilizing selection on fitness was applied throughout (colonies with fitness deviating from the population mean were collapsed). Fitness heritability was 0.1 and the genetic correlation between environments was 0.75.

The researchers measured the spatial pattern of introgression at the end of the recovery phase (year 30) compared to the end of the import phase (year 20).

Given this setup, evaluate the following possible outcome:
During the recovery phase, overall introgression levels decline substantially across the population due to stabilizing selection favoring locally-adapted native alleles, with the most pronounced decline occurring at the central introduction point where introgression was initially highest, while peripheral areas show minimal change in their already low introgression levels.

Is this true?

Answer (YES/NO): NO